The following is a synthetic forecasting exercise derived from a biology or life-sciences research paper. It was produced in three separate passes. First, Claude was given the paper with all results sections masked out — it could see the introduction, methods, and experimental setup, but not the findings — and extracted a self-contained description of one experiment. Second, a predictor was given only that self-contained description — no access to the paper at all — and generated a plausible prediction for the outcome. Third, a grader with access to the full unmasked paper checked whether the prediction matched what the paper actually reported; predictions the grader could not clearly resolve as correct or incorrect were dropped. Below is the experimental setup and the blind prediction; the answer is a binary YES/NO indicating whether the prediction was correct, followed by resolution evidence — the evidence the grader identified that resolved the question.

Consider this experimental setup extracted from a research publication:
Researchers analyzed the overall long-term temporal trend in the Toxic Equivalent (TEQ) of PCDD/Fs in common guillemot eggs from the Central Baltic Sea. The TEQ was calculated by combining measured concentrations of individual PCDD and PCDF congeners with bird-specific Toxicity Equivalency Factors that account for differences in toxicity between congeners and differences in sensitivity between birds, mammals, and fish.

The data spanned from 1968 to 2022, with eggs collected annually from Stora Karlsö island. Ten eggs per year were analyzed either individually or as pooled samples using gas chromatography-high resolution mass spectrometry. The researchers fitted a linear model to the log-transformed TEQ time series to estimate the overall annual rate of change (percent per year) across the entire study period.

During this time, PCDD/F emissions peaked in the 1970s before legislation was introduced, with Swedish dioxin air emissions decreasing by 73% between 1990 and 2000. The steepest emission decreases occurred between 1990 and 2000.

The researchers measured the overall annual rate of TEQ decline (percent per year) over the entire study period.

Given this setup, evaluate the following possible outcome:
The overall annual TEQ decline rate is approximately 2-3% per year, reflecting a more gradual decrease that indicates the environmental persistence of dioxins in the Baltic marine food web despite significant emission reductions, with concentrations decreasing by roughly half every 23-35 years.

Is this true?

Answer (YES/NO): YES